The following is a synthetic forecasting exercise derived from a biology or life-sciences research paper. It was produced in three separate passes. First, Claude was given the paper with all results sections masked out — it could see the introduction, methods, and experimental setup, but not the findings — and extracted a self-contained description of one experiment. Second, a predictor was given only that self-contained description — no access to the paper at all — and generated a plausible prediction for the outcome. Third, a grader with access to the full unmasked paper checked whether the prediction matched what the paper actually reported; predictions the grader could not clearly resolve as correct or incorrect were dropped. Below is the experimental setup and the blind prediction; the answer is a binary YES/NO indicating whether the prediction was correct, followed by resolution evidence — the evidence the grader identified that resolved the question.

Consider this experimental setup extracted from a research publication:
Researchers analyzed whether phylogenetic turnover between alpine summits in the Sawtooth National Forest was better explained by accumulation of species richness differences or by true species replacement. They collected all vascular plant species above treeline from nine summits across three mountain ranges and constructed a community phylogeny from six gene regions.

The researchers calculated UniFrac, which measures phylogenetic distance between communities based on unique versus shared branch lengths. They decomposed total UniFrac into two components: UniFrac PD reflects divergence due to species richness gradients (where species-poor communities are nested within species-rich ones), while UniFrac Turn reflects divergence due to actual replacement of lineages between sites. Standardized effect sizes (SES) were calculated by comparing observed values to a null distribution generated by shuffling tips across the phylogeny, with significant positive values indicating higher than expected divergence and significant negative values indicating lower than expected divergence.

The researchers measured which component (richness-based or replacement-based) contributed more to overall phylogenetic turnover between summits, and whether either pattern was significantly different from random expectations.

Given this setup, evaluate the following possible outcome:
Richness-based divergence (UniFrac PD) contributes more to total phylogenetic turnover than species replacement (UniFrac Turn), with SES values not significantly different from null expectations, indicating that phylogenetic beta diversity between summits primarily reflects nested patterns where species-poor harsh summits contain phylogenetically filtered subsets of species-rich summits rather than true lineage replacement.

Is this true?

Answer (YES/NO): NO